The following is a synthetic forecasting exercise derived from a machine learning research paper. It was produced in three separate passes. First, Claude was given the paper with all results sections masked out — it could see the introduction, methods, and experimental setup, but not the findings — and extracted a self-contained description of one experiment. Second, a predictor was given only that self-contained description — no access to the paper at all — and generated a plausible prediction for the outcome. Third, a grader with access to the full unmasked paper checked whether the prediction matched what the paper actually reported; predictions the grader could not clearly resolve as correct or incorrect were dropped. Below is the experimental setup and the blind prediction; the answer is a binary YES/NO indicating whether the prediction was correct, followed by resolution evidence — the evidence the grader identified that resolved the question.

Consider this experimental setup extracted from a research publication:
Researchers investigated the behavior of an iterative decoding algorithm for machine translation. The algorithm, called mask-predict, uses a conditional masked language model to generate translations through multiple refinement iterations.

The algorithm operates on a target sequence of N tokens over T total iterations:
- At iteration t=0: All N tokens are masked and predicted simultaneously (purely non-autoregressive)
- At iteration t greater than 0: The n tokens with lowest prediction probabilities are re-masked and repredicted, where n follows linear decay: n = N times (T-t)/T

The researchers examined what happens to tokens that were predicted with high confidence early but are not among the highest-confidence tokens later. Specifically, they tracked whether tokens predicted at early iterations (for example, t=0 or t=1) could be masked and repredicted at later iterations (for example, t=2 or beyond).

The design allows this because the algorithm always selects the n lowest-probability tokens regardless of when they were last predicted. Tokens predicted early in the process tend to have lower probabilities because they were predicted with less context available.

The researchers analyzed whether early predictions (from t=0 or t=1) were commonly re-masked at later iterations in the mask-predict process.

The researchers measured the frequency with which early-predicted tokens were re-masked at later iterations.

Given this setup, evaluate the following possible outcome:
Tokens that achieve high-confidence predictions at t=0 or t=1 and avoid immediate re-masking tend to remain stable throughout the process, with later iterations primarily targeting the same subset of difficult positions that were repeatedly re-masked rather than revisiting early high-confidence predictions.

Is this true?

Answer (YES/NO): NO